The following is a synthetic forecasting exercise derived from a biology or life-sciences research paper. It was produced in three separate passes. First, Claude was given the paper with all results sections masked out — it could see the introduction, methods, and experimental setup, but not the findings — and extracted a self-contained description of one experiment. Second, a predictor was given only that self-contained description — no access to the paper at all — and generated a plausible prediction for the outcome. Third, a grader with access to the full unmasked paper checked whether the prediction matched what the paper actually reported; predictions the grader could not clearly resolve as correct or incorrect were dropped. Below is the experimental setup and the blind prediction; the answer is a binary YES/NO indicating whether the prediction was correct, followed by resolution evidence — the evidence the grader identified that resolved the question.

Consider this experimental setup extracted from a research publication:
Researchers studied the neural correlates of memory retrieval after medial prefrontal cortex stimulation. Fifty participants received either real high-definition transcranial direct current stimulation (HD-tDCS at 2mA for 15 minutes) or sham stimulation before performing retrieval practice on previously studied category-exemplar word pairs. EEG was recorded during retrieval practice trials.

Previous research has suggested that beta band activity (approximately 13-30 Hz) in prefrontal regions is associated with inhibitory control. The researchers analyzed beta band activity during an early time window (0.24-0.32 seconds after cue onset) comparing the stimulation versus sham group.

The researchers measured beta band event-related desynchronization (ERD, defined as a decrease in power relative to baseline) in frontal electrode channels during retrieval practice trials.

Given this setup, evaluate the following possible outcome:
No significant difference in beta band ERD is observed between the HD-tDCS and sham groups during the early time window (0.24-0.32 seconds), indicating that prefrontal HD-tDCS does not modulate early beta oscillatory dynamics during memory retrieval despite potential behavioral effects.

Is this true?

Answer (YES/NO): NO